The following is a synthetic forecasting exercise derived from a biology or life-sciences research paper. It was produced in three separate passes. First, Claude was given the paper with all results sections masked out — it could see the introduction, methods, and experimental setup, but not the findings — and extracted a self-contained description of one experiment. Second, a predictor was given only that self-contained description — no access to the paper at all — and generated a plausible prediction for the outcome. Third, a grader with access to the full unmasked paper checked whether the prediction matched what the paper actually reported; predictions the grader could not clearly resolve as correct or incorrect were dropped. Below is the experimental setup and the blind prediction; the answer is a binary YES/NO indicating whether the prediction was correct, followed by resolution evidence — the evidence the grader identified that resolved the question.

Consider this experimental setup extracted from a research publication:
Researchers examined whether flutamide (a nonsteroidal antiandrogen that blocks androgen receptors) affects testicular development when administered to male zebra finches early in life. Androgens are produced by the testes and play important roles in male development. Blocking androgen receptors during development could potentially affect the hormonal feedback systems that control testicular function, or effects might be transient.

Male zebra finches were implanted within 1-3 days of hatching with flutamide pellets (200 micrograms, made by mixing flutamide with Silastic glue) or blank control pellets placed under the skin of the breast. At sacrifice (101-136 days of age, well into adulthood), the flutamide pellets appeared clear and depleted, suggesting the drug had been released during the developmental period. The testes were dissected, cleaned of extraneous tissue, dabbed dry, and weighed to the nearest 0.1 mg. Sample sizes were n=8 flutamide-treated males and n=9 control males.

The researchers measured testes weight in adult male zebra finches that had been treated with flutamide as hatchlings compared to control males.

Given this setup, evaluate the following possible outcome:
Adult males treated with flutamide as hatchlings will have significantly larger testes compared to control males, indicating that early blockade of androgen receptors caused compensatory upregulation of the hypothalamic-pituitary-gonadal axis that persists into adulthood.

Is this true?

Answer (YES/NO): NO